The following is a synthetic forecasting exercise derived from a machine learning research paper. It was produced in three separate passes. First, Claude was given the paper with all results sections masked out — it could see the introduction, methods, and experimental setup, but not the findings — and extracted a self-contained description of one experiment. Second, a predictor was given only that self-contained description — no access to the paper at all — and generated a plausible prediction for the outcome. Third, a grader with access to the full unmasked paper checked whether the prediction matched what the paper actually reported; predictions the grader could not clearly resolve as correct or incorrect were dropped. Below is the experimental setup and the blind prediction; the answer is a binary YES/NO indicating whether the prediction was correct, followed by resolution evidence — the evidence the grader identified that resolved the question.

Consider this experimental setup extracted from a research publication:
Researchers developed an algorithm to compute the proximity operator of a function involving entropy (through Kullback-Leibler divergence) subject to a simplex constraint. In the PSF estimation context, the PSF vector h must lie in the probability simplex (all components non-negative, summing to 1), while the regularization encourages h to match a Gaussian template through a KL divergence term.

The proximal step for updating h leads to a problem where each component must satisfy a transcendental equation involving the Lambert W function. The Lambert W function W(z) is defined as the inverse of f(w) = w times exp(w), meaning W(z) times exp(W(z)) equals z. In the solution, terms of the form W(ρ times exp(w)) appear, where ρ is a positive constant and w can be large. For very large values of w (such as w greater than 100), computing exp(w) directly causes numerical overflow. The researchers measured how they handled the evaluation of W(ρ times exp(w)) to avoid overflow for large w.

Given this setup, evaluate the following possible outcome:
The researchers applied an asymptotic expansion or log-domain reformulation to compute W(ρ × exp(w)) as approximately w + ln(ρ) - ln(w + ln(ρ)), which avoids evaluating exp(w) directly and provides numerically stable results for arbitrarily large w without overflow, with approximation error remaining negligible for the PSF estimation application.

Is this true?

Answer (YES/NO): YES